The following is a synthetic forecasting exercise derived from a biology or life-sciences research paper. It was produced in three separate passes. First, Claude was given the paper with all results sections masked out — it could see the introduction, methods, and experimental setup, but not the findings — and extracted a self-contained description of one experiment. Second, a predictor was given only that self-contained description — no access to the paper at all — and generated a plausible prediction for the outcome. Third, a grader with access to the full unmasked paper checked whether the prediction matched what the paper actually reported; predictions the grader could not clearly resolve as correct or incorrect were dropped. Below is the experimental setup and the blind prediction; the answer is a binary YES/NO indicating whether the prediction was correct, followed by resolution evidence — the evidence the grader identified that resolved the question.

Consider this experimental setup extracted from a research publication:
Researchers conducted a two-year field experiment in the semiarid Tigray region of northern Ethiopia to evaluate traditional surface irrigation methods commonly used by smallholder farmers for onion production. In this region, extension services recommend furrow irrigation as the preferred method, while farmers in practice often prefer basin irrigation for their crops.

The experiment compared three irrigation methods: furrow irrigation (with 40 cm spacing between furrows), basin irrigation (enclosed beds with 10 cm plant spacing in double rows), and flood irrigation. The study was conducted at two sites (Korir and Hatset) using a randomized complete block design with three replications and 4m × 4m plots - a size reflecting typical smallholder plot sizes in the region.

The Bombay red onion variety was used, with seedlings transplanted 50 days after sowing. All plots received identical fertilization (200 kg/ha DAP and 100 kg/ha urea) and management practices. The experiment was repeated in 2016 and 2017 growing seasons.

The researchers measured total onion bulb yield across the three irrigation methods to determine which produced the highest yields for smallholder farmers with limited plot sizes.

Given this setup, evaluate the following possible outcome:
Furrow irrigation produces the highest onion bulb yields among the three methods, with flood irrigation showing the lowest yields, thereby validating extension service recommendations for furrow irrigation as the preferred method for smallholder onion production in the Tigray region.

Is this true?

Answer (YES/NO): NO